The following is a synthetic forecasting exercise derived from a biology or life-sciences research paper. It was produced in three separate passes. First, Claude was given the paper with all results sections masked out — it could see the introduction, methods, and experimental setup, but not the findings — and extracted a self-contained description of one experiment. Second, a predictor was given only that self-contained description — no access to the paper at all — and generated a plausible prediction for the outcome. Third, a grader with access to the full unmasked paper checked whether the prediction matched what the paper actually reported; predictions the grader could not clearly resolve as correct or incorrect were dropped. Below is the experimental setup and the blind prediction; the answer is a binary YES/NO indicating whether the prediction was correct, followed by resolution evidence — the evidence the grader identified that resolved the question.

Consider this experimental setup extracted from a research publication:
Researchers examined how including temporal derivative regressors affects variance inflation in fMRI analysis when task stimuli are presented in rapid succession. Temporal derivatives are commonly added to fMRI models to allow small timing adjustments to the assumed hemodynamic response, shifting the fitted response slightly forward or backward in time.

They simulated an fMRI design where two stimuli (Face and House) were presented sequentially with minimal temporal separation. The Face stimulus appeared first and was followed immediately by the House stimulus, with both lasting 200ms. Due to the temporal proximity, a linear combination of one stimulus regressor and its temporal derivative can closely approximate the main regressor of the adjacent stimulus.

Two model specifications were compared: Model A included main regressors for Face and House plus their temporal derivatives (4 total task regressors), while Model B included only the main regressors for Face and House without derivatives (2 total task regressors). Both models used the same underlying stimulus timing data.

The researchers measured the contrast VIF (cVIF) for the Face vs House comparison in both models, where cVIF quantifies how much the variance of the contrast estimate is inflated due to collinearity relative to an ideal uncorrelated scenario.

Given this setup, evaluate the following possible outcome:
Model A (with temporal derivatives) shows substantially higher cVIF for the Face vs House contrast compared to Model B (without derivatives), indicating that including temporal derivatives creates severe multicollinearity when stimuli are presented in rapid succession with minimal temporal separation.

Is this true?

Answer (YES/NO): YES